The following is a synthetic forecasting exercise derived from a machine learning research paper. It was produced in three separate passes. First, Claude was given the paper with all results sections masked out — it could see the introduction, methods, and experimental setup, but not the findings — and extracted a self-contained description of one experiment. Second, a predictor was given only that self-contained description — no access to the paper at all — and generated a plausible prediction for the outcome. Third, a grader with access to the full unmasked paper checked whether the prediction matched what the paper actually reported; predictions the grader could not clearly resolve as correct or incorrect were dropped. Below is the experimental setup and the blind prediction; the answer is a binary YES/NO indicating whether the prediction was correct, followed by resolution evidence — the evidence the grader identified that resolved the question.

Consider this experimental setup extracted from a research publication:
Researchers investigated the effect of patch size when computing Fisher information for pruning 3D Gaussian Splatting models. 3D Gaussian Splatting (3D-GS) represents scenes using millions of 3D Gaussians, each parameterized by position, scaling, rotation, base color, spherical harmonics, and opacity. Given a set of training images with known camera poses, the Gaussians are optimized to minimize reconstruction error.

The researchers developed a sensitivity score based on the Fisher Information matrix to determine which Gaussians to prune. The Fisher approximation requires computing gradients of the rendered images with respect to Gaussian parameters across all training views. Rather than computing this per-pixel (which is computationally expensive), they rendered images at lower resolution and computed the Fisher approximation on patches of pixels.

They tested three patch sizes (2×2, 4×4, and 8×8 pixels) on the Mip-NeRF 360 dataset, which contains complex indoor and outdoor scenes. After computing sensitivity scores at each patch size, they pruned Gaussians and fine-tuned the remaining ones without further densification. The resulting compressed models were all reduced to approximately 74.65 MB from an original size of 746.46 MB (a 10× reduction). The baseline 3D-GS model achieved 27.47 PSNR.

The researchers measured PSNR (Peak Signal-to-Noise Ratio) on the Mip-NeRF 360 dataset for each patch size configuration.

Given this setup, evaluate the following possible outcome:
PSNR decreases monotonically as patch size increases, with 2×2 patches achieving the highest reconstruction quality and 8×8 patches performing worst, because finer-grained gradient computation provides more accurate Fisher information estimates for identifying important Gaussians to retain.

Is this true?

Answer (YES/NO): NO